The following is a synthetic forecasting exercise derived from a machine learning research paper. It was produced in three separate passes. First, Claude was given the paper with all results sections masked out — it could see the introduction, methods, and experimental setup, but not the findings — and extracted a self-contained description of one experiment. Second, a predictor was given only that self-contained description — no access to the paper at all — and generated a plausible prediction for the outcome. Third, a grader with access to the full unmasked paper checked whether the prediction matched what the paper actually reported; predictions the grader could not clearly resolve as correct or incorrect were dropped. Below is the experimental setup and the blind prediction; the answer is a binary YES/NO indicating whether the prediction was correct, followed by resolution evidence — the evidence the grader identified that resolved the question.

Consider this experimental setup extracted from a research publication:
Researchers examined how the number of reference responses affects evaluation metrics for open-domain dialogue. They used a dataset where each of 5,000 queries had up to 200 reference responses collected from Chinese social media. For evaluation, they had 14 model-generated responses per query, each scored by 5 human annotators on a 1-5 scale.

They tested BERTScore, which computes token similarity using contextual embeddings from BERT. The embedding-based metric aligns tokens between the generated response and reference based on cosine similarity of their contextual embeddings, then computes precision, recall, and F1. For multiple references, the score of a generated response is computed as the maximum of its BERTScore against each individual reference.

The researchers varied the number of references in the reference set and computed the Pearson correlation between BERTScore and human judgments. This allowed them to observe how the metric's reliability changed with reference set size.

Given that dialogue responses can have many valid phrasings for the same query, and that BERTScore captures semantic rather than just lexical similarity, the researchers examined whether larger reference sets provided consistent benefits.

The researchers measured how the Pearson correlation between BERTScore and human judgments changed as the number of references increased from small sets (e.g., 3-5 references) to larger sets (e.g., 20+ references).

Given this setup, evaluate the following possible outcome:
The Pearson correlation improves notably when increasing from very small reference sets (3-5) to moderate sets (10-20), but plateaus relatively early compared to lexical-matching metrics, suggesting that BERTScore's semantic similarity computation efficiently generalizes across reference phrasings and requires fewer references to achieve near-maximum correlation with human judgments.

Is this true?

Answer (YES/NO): NO